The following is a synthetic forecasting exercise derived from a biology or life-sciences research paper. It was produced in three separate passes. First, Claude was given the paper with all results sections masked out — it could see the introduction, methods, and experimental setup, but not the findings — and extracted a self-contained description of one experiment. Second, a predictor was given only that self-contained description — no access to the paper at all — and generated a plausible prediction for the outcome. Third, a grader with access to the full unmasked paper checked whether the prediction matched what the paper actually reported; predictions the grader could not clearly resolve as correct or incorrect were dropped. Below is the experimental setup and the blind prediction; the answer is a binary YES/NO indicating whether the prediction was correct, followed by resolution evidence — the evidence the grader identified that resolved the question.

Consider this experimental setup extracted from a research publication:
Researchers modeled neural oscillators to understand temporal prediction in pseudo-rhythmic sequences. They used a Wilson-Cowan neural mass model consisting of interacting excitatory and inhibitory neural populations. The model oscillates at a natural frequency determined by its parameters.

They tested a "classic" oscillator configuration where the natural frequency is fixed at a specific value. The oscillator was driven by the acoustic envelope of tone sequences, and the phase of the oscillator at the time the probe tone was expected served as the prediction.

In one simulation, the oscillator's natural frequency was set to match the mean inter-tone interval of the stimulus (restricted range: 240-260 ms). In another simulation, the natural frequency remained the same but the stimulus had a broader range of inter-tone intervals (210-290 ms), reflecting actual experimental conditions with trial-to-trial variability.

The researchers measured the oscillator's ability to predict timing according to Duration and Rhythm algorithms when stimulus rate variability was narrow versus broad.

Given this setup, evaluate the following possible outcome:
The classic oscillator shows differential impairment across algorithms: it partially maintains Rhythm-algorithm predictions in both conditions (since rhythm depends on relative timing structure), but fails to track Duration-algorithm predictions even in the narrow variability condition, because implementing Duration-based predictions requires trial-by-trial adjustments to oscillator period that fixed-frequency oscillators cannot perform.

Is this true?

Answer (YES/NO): NO